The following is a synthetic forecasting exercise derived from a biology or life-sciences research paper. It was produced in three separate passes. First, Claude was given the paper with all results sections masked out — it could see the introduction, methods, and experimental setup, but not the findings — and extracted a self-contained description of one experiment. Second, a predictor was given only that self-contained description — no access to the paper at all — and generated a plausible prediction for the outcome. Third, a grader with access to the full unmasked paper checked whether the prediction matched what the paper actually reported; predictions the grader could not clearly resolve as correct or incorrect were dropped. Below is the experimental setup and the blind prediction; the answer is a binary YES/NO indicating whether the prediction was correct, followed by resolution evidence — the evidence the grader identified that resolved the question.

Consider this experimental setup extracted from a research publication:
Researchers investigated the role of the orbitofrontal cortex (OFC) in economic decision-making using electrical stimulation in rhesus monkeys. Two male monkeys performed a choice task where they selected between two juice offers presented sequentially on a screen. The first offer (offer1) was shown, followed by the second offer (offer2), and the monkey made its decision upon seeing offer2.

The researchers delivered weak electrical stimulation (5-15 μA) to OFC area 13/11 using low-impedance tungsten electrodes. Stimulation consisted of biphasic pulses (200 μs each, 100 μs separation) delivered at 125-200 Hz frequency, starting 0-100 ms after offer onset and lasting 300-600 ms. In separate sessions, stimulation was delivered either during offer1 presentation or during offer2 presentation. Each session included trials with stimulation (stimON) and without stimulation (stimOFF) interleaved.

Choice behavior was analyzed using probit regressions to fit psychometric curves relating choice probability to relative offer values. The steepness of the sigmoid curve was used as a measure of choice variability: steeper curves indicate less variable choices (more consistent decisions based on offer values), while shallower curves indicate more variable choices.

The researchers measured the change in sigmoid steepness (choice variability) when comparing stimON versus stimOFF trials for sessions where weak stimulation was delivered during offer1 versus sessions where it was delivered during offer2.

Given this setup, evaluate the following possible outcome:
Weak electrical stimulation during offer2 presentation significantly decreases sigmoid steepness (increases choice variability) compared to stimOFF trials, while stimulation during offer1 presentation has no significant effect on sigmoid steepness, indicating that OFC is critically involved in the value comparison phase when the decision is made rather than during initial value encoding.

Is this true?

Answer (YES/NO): YES